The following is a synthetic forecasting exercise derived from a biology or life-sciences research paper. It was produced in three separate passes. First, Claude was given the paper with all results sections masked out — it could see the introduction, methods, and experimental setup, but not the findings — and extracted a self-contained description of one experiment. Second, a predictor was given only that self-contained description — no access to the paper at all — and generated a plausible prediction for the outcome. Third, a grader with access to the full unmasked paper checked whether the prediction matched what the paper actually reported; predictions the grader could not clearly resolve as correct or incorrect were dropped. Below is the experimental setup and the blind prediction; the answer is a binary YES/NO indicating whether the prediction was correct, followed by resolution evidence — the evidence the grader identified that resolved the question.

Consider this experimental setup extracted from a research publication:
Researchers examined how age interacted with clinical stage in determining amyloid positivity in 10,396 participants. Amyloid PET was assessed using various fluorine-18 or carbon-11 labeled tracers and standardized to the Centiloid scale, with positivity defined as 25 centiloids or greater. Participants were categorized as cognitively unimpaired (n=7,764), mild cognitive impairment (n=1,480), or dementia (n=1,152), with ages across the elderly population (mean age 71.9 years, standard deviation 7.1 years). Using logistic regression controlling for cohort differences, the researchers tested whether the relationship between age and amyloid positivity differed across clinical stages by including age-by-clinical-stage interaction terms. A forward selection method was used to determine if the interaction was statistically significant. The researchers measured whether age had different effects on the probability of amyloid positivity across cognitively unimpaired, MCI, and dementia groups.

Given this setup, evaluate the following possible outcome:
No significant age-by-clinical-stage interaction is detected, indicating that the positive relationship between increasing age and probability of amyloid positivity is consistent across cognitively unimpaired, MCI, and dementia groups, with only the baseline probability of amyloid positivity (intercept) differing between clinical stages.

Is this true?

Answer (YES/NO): NO